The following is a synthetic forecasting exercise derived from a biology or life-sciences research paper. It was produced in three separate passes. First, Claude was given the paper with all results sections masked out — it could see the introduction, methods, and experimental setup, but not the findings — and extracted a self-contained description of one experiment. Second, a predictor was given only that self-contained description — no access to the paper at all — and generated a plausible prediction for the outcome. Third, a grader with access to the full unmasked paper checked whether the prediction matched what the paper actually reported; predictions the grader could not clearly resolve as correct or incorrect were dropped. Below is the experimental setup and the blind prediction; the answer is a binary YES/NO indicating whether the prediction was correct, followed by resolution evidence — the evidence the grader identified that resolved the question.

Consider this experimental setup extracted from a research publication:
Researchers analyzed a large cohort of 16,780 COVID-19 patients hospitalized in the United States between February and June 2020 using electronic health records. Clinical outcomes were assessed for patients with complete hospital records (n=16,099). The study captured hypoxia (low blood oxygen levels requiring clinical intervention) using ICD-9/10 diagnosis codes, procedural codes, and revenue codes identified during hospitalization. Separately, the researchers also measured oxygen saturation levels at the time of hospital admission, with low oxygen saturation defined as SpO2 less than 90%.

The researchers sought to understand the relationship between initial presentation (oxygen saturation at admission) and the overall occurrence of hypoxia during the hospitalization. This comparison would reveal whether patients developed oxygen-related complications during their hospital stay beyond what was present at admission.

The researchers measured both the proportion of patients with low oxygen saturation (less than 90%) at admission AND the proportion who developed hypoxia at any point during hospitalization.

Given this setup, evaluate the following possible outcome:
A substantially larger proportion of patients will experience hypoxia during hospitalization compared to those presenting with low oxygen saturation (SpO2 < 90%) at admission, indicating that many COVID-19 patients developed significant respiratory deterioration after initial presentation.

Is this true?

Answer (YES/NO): YES